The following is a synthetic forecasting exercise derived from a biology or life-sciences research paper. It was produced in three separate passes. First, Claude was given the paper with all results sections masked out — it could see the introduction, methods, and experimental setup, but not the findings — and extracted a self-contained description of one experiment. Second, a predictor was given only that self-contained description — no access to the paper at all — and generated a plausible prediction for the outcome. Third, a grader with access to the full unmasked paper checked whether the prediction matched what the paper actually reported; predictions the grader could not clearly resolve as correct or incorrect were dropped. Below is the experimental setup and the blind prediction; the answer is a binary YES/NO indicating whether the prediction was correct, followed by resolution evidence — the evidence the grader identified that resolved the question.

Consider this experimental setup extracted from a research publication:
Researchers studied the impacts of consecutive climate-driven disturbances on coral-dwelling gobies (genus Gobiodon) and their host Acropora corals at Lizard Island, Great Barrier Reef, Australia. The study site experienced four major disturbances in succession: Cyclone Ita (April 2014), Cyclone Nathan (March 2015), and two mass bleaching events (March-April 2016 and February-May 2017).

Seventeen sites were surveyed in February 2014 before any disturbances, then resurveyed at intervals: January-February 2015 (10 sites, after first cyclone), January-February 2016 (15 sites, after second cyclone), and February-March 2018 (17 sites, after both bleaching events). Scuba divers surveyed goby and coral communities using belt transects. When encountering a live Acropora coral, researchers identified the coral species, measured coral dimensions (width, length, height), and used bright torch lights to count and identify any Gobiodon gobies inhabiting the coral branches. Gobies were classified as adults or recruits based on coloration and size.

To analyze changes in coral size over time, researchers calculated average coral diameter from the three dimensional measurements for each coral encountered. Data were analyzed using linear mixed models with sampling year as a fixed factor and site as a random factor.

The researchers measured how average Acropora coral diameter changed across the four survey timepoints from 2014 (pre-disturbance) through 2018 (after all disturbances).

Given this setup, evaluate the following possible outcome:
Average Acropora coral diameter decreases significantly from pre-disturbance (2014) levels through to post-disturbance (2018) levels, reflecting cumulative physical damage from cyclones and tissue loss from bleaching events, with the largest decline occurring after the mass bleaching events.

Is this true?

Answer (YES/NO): YES